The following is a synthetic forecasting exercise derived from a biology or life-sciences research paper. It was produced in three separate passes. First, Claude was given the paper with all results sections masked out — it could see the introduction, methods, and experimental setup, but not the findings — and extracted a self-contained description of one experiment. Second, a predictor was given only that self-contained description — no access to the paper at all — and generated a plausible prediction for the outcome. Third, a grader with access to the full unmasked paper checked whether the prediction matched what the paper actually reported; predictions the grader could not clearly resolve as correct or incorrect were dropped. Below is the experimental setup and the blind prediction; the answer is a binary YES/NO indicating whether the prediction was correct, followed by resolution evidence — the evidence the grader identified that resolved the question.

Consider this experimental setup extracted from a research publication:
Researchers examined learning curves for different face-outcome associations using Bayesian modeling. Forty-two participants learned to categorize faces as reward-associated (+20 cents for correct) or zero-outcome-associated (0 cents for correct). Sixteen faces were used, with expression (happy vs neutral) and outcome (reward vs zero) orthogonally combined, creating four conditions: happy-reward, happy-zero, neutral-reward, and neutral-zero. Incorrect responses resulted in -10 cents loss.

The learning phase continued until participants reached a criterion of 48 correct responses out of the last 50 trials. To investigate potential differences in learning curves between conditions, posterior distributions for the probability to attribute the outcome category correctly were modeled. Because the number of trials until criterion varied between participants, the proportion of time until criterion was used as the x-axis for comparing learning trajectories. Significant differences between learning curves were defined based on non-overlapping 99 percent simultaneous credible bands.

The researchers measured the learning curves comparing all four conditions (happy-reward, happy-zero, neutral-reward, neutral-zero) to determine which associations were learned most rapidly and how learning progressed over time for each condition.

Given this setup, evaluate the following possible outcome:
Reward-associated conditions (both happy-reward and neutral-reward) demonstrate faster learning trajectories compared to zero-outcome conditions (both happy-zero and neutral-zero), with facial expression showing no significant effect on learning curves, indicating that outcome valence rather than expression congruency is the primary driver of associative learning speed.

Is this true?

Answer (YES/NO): NO